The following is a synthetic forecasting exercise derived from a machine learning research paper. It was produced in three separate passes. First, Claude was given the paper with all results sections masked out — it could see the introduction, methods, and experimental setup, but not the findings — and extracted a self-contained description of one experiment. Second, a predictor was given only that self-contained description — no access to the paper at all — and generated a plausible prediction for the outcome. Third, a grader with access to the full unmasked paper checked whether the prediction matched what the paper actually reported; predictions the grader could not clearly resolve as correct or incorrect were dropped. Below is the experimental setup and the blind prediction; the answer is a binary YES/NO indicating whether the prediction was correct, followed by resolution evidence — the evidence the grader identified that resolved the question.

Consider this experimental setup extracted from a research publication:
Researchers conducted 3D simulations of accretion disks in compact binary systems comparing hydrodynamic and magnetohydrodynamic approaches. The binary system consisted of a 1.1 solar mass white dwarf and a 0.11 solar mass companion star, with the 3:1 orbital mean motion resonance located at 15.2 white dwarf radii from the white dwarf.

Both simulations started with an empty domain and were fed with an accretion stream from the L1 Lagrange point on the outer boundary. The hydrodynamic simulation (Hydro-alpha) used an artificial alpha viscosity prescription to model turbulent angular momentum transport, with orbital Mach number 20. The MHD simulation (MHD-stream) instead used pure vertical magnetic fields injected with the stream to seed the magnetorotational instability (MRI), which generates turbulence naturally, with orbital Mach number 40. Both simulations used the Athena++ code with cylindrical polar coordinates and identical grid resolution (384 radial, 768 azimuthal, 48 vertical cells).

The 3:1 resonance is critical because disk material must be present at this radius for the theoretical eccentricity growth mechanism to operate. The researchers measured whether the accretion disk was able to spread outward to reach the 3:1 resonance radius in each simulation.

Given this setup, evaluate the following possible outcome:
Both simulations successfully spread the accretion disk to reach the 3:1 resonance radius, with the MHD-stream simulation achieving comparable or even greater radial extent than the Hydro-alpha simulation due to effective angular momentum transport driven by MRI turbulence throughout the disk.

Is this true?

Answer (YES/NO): NO